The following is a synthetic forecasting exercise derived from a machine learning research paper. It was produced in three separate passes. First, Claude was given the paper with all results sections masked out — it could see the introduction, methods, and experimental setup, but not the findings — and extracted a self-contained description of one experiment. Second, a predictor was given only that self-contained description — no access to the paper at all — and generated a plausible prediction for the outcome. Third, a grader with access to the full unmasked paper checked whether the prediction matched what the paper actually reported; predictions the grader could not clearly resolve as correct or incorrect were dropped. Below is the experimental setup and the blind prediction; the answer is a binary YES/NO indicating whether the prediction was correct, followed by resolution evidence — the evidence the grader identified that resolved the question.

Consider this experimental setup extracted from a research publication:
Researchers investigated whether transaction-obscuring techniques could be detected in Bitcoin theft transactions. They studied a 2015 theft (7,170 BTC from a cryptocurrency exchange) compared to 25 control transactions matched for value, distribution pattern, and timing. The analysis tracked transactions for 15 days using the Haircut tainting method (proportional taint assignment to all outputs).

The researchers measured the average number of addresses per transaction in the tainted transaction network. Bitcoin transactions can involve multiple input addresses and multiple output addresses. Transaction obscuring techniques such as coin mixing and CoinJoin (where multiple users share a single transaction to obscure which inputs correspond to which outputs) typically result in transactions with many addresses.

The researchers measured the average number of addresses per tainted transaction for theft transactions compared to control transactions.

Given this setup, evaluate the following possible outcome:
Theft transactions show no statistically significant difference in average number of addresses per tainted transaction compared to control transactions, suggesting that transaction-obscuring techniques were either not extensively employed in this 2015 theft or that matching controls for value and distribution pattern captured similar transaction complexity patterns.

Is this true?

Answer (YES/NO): NO